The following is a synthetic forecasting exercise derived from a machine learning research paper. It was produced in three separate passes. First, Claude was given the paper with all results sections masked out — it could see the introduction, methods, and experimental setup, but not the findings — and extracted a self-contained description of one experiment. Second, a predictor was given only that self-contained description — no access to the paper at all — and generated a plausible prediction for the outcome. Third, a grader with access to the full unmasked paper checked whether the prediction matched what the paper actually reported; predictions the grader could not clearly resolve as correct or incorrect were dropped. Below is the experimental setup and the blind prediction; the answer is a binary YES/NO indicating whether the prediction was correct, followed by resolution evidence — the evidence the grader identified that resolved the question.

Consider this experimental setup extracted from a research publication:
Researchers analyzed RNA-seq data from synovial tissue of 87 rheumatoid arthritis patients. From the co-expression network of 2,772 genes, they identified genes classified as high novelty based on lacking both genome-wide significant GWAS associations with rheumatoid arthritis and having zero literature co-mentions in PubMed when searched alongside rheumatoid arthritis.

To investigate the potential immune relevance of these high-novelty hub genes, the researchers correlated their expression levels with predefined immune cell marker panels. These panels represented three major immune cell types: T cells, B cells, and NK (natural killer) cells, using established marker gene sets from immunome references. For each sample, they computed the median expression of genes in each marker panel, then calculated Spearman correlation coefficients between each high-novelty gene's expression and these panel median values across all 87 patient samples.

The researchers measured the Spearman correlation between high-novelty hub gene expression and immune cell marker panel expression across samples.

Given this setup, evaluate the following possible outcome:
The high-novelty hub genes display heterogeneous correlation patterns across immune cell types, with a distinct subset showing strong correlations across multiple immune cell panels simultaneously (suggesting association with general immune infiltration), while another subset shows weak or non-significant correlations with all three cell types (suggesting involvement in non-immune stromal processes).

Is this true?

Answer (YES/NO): NO